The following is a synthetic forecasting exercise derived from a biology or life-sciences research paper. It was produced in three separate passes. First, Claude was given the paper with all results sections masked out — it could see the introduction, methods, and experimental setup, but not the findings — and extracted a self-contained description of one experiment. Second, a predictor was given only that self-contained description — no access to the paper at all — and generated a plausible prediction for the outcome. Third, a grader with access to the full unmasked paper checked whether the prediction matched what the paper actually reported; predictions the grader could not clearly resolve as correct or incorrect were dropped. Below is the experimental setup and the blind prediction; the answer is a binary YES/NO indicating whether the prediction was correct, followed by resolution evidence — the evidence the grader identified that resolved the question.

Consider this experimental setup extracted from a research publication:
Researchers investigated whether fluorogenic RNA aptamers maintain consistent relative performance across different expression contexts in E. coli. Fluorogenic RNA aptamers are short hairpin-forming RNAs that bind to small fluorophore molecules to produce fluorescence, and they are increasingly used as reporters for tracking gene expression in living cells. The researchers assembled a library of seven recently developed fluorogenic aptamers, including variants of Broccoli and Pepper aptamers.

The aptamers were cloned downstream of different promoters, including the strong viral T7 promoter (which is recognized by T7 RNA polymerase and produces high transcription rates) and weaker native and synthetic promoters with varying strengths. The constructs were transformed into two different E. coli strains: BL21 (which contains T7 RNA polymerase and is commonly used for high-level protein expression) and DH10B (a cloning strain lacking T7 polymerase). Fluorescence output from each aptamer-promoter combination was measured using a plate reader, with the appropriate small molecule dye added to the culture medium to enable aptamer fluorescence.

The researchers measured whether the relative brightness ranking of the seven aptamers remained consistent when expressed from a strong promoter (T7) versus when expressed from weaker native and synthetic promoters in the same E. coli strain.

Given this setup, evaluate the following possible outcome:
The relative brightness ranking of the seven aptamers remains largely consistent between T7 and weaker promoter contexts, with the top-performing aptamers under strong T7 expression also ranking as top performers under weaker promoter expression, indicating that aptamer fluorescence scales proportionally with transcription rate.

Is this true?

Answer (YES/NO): NO